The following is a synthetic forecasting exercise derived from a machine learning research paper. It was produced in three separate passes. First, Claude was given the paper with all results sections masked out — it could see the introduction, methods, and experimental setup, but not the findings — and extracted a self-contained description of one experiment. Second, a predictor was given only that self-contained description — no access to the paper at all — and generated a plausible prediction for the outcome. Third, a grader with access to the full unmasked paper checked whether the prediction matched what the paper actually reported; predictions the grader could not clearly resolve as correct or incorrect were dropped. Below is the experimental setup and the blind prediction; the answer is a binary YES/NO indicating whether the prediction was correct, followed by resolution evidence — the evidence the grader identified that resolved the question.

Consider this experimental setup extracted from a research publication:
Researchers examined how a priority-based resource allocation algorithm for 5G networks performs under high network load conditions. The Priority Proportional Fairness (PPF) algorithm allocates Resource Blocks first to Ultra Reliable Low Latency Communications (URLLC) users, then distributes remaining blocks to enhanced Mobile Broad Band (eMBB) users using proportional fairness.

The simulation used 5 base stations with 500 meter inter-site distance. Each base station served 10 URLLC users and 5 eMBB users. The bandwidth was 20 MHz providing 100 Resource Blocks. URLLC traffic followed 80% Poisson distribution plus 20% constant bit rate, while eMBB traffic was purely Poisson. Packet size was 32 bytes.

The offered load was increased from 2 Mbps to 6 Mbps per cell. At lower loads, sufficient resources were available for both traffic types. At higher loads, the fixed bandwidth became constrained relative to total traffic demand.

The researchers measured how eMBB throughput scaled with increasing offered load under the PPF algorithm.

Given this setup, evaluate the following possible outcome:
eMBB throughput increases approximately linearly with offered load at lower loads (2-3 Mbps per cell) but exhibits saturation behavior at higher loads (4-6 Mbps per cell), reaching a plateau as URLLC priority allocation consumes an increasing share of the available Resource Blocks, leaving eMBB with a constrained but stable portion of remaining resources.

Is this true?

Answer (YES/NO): NO